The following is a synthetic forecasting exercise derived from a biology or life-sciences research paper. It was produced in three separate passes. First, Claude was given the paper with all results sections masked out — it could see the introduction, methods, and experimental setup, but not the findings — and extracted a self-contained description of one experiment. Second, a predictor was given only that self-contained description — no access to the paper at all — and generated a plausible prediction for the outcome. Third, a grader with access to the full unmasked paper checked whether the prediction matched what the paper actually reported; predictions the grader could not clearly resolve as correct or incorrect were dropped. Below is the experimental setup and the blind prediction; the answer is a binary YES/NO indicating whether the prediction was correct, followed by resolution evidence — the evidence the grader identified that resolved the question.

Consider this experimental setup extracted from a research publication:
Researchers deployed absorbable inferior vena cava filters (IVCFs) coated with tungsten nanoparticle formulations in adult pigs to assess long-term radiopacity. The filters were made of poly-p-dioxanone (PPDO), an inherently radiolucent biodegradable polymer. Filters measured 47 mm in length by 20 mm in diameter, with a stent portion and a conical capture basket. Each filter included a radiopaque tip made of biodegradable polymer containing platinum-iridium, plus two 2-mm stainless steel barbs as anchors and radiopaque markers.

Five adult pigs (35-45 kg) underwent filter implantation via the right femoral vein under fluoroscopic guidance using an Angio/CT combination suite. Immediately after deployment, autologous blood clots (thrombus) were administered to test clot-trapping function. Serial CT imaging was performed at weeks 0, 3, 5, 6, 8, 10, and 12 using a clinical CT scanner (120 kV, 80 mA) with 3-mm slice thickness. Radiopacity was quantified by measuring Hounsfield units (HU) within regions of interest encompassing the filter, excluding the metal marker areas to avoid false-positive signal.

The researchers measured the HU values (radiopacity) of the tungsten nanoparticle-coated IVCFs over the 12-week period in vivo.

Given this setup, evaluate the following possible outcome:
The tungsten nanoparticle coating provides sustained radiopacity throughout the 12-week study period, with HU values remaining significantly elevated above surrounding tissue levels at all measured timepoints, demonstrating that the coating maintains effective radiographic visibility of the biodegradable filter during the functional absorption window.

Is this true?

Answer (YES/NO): NO